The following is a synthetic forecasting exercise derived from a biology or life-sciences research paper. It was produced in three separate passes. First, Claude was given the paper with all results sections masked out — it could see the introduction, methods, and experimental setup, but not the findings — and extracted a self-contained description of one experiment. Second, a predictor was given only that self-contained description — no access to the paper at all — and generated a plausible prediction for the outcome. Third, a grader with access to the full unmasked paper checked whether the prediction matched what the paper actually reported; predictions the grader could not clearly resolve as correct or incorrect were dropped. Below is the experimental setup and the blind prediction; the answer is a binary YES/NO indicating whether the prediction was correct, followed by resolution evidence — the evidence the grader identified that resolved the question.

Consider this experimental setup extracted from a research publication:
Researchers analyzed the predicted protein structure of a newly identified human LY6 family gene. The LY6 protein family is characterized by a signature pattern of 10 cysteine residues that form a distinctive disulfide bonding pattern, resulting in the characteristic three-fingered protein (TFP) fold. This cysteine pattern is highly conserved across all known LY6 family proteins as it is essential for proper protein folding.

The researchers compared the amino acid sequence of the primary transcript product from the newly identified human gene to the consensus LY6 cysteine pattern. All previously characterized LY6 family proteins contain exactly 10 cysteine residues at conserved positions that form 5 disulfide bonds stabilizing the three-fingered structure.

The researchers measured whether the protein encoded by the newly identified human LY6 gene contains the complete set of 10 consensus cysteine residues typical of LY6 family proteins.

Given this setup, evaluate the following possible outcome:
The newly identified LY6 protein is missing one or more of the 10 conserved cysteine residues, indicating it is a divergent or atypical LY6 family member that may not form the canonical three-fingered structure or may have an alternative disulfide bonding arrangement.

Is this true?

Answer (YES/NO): YES